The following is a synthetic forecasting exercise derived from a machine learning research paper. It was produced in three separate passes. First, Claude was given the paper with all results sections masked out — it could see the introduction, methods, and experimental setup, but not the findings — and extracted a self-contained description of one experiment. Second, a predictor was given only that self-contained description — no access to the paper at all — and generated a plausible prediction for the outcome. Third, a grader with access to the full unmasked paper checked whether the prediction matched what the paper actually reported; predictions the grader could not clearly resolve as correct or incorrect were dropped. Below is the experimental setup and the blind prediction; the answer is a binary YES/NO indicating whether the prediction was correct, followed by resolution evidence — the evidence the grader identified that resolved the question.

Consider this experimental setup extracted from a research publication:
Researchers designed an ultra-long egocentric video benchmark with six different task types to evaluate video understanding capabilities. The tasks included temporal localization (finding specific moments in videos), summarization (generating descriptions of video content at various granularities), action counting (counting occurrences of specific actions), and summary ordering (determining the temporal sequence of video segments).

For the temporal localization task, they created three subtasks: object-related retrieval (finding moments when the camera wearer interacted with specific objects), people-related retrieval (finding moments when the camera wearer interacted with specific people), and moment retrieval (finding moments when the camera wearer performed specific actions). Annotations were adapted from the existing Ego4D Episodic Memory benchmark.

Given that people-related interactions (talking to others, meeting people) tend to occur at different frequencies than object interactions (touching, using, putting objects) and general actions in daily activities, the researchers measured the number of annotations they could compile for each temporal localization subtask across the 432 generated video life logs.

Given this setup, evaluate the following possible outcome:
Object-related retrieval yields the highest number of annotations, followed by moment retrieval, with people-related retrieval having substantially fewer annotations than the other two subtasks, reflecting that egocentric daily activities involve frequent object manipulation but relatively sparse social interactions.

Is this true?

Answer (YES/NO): NO